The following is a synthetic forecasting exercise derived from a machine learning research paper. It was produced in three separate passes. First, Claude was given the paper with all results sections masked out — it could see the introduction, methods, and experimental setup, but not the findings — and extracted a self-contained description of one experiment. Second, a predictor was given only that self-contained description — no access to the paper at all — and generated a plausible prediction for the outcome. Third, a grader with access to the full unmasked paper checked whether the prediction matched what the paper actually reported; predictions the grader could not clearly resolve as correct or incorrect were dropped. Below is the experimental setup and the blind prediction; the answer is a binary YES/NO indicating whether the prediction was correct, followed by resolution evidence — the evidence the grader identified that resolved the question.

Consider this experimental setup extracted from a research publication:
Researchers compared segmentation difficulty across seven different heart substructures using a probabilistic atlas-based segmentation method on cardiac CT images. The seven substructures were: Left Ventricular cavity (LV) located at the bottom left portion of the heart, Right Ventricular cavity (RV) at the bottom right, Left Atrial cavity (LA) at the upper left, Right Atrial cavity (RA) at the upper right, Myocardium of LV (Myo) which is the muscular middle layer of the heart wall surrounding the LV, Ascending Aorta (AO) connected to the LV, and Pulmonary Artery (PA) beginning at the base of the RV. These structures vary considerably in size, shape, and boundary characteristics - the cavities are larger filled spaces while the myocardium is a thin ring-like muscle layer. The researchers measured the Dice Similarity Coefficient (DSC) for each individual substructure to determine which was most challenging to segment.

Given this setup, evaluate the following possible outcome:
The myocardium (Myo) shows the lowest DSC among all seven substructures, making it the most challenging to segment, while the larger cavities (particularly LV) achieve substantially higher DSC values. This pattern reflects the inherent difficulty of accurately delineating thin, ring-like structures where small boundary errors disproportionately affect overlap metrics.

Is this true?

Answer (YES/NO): NO